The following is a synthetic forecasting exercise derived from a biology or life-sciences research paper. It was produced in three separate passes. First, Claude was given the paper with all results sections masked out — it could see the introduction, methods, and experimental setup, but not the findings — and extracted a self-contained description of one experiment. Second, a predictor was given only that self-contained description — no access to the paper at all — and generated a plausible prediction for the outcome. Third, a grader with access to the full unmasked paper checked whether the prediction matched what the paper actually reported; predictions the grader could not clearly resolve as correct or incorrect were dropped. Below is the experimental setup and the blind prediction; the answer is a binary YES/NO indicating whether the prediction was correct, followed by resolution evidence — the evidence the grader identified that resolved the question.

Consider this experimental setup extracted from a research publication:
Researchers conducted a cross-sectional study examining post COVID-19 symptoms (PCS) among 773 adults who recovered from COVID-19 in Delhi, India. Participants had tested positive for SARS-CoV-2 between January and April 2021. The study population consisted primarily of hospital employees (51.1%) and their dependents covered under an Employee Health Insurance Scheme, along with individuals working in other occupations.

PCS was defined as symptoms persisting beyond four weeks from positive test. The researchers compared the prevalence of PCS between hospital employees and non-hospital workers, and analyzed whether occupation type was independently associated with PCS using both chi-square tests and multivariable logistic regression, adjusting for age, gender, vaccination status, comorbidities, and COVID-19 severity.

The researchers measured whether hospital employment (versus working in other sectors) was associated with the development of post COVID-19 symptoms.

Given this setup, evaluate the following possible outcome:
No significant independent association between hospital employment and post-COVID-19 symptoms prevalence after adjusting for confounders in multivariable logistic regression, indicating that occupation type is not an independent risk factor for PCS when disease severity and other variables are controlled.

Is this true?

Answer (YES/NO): NO